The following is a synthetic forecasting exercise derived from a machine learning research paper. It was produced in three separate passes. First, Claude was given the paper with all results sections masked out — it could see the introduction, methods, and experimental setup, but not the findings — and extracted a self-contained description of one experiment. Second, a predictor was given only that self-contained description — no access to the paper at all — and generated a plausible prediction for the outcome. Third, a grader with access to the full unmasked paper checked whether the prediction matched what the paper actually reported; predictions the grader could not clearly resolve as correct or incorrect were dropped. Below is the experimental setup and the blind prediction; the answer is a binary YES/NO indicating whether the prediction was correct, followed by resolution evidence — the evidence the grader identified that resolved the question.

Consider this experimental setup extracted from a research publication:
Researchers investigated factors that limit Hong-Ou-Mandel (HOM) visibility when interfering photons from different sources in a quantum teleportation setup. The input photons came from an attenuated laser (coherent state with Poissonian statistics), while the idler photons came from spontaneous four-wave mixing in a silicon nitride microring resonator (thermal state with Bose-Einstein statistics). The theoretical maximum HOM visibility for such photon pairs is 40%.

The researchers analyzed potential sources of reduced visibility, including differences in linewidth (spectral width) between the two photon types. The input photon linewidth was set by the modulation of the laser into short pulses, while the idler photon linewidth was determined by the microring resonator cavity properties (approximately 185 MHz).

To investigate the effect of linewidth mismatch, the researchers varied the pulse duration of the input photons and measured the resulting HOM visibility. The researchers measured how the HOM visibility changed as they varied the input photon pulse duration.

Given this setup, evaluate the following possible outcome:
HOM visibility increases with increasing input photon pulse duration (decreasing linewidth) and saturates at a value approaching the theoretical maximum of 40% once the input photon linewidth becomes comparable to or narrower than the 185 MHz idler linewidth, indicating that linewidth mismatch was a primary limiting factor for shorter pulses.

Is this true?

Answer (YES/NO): NO